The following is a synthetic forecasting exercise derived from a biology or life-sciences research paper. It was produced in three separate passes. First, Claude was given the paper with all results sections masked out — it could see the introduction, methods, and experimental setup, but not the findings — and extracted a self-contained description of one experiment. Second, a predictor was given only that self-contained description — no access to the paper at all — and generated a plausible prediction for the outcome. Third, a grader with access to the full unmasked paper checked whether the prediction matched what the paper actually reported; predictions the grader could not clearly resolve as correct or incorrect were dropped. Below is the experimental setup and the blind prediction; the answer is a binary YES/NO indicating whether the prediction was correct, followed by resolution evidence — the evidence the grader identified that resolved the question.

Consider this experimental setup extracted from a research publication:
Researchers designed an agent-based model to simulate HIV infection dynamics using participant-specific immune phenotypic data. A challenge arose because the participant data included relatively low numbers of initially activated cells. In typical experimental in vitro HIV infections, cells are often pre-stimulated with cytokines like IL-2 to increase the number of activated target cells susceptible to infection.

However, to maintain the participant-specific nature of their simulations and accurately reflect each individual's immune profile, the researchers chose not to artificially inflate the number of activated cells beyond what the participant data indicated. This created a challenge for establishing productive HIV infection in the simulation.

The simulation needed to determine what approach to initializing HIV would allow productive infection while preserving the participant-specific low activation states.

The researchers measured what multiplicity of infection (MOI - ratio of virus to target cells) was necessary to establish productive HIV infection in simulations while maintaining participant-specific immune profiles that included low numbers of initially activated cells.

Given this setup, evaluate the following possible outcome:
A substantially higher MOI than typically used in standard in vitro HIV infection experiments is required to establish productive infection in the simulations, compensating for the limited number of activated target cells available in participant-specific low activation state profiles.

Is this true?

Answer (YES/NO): YES